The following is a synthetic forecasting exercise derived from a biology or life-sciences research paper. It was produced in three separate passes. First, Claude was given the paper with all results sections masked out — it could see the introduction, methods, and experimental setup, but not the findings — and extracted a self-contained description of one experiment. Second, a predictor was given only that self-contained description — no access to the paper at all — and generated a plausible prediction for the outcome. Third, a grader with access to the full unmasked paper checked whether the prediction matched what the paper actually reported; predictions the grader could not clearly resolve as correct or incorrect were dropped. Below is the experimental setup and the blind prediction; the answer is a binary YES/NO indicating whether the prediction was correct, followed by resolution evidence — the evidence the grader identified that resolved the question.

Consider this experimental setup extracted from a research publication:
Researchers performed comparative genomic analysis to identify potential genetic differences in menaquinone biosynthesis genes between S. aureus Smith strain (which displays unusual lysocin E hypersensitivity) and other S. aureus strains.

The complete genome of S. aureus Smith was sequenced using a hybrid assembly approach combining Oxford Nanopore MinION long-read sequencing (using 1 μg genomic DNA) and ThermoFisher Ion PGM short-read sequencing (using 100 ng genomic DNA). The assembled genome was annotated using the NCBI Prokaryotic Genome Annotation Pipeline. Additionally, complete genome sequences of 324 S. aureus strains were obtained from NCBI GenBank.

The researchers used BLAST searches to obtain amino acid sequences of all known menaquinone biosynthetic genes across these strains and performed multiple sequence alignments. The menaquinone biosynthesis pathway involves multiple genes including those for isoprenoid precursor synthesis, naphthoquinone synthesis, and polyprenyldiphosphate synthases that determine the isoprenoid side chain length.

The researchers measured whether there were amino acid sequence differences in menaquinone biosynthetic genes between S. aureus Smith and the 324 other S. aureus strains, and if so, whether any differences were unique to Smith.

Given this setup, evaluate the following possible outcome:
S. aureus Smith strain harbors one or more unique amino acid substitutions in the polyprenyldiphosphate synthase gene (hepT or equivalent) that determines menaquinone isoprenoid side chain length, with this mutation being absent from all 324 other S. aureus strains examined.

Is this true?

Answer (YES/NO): YES